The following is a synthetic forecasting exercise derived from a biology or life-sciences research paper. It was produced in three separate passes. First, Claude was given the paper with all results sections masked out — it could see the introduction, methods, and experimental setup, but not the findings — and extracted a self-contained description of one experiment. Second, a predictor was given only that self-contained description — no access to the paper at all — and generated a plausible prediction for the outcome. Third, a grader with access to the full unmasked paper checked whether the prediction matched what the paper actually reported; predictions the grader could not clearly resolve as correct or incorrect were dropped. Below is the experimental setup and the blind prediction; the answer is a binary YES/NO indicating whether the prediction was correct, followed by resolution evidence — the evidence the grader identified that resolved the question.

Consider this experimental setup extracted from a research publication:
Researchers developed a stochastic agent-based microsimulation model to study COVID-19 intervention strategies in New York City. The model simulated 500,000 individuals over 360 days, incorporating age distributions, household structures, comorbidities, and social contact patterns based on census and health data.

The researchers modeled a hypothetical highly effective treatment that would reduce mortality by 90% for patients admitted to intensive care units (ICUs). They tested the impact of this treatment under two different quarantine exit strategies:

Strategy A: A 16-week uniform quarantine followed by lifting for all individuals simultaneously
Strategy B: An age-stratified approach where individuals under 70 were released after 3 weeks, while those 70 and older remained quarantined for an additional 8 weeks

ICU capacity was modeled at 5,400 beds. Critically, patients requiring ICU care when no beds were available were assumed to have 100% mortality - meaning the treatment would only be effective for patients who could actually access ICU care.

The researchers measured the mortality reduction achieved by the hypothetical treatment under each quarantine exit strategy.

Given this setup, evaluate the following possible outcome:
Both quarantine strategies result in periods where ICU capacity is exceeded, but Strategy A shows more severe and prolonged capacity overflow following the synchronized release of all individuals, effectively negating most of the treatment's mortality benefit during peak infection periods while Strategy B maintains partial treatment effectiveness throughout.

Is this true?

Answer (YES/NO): NO